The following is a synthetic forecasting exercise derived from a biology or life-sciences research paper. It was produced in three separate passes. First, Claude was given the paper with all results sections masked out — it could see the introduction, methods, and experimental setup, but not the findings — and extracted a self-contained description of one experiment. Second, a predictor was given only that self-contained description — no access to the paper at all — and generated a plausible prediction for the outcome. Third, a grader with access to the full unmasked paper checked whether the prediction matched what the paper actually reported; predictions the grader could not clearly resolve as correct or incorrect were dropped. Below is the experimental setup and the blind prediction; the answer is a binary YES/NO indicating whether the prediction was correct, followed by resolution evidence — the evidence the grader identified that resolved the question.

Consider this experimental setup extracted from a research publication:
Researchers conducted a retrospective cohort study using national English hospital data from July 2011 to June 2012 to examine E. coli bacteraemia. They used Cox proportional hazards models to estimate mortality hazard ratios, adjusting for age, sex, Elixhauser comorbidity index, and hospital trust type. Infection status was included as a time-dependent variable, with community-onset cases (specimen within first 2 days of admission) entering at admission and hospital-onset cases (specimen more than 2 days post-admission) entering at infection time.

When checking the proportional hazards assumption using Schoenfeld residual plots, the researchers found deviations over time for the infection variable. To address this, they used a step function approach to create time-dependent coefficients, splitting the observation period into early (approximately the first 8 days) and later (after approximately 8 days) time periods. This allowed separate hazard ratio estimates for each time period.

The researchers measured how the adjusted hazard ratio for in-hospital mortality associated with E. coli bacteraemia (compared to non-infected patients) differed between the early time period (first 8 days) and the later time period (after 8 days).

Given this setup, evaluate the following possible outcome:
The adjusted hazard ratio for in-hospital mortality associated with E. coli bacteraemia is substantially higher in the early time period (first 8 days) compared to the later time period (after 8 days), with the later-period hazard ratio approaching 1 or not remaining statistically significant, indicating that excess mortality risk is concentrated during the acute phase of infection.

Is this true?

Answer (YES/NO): NO